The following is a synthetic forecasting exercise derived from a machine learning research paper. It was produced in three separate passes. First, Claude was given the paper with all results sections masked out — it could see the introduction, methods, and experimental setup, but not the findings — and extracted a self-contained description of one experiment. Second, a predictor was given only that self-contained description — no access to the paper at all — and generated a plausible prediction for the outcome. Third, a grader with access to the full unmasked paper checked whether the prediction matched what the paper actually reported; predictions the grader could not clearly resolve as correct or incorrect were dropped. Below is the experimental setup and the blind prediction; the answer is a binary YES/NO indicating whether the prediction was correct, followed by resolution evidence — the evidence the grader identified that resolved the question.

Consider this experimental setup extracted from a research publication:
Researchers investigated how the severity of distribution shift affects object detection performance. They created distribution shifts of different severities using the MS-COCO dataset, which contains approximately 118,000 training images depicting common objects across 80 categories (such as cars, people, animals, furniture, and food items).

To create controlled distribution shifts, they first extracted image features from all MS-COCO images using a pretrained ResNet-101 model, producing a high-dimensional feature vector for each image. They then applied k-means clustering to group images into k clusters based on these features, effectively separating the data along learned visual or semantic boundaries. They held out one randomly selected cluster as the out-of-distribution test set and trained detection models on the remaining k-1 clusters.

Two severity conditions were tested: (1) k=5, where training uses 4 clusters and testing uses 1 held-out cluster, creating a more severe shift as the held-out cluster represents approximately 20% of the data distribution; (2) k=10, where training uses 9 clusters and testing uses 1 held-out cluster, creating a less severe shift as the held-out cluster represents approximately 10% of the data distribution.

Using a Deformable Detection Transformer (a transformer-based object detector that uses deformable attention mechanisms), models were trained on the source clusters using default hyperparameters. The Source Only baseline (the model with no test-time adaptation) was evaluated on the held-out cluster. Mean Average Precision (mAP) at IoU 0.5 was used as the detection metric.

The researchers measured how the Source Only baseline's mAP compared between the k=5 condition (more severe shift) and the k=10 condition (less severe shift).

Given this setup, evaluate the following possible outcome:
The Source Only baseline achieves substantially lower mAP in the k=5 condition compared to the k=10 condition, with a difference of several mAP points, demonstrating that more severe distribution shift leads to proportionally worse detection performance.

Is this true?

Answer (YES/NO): NO